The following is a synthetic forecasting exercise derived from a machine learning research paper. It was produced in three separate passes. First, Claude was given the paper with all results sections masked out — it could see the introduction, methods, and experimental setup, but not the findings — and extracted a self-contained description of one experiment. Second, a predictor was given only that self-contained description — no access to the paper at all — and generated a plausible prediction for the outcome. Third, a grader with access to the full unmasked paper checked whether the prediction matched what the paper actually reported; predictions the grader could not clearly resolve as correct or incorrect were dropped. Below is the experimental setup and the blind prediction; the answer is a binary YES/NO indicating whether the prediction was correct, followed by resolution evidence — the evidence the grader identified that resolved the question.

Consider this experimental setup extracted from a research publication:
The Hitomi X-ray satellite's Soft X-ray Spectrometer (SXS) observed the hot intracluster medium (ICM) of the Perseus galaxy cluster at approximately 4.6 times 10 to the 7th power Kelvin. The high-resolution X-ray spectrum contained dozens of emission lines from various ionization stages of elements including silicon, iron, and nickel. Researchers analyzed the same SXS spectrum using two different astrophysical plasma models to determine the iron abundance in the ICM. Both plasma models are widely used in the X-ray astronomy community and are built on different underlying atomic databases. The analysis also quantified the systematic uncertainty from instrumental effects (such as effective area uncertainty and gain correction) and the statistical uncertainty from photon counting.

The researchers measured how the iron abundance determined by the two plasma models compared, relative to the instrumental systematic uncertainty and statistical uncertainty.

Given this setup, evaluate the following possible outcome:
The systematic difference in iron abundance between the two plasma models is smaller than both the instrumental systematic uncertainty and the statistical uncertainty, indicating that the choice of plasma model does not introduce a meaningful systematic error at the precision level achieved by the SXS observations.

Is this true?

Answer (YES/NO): NO